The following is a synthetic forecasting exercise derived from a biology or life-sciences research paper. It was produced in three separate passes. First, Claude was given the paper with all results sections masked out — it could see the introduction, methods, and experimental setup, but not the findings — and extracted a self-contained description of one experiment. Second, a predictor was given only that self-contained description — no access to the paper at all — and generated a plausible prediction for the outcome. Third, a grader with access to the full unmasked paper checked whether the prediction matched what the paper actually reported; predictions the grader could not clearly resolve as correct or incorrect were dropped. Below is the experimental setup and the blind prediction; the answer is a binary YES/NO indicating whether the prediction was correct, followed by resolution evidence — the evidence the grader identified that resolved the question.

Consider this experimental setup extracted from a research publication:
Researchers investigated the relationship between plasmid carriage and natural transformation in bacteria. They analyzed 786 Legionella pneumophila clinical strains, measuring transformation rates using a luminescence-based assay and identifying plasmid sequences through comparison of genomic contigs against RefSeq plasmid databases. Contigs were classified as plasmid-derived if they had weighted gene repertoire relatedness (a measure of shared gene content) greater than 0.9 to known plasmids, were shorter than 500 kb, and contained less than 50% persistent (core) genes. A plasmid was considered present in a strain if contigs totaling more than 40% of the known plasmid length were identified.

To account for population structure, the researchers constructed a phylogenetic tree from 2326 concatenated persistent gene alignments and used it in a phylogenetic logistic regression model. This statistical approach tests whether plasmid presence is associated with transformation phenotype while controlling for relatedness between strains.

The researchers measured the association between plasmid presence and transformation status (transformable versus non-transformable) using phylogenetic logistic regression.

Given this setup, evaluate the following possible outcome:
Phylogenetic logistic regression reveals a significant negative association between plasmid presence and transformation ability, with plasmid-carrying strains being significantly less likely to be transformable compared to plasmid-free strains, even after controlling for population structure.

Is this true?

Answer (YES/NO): YES